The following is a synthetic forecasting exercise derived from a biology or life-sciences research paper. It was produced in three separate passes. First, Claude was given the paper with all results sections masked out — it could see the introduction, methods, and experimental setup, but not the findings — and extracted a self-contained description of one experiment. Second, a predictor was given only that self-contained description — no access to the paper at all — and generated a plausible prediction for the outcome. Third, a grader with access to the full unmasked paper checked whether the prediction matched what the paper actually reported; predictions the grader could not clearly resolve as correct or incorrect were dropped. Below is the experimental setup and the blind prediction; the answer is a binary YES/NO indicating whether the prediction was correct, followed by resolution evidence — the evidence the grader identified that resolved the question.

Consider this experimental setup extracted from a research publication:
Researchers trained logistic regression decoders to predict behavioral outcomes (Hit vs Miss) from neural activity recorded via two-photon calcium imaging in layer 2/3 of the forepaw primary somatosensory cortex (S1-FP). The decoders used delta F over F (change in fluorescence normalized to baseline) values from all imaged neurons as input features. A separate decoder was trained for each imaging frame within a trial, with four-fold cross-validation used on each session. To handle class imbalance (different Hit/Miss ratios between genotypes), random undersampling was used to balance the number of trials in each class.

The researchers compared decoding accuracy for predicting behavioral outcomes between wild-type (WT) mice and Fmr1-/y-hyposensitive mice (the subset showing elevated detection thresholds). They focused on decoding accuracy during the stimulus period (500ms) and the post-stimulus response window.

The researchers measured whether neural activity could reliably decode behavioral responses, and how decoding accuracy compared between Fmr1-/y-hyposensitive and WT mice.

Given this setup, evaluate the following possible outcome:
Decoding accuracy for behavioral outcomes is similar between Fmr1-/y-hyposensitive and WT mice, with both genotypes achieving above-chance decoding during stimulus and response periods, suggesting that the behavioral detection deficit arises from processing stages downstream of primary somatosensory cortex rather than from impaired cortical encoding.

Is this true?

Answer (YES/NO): NO